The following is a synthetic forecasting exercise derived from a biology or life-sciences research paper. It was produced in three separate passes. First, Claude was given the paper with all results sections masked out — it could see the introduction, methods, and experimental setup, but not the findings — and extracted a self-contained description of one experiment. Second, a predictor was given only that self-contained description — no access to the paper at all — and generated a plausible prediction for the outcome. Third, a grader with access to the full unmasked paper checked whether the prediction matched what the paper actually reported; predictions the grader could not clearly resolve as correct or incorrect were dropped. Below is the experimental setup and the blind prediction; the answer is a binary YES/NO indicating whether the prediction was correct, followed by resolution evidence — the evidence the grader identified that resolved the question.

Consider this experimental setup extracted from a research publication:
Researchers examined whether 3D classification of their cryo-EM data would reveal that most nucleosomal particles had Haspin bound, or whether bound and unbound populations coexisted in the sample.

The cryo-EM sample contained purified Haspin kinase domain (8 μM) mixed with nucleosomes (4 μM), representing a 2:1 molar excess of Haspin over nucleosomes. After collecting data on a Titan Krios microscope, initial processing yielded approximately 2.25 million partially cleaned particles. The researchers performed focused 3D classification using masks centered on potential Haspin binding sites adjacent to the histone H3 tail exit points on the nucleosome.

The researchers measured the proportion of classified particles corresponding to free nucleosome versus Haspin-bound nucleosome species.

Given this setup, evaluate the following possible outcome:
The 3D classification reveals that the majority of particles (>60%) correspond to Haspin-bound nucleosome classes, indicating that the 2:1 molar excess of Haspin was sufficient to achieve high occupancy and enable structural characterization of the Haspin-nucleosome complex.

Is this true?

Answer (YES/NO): NO